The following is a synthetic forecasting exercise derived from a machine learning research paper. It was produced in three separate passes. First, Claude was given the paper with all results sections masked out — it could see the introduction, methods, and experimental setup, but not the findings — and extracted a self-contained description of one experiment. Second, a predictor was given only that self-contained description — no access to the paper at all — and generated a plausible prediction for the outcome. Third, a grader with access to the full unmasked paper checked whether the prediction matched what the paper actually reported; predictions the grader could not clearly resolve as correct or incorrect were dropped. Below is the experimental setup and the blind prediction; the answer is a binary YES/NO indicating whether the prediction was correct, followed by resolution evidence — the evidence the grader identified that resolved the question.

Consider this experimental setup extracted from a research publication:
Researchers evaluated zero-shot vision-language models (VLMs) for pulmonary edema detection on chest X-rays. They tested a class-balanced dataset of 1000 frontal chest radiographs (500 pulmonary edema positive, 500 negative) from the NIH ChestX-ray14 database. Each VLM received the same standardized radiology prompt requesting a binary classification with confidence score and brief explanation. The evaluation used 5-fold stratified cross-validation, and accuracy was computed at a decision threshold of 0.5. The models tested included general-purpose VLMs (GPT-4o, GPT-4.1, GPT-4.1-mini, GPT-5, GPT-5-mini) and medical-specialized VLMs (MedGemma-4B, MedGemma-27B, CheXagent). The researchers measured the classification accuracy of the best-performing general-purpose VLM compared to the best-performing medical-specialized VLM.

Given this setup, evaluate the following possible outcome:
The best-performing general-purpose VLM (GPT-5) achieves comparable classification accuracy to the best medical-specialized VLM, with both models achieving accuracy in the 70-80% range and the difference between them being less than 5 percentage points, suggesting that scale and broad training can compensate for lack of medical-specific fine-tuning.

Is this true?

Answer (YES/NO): NO